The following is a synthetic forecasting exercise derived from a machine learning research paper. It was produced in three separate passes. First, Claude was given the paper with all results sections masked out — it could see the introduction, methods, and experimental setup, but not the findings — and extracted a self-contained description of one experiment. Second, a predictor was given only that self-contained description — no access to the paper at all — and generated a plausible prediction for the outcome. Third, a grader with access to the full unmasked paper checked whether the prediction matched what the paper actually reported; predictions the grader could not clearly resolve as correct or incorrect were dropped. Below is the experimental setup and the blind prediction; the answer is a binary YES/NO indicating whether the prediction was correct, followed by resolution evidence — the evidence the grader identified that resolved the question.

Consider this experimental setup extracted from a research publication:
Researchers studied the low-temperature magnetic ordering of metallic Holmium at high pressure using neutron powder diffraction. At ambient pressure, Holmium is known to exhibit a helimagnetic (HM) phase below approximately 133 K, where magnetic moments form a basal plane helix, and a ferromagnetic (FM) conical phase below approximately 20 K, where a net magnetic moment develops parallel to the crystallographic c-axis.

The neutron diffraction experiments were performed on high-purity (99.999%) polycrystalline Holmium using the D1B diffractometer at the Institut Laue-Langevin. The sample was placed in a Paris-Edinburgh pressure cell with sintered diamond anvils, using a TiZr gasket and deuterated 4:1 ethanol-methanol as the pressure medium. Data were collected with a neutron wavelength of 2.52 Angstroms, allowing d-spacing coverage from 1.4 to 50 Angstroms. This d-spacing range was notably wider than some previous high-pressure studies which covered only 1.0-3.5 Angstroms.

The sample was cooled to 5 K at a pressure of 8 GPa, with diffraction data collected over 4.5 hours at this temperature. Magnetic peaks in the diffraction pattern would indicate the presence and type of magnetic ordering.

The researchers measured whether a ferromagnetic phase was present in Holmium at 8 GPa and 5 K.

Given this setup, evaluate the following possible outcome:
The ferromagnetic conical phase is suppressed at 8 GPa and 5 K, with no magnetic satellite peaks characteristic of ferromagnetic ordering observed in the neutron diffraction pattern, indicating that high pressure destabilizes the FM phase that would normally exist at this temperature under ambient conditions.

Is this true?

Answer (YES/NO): YES